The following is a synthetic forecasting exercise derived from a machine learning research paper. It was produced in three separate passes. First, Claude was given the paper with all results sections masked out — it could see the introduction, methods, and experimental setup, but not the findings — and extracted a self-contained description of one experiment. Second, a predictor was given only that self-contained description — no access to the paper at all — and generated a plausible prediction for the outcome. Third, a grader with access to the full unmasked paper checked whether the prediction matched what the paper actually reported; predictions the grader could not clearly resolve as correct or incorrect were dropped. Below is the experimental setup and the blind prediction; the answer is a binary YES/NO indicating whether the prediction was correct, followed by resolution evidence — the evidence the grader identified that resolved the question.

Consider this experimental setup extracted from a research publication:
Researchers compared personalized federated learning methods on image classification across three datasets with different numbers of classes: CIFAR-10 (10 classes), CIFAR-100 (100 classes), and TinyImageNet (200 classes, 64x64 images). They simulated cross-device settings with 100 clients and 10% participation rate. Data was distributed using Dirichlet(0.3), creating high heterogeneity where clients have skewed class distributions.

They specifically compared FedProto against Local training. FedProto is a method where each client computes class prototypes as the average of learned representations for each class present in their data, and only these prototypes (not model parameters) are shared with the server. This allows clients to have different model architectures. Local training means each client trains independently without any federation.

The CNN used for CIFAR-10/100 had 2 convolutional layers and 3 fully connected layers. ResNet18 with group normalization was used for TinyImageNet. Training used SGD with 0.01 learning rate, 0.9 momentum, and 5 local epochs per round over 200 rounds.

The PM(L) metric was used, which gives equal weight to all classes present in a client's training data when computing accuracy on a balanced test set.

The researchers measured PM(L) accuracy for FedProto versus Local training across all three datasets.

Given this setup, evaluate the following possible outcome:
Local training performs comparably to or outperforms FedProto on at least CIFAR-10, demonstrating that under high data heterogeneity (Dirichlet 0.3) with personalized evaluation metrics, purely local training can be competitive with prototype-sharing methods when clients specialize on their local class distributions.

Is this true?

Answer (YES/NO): YES